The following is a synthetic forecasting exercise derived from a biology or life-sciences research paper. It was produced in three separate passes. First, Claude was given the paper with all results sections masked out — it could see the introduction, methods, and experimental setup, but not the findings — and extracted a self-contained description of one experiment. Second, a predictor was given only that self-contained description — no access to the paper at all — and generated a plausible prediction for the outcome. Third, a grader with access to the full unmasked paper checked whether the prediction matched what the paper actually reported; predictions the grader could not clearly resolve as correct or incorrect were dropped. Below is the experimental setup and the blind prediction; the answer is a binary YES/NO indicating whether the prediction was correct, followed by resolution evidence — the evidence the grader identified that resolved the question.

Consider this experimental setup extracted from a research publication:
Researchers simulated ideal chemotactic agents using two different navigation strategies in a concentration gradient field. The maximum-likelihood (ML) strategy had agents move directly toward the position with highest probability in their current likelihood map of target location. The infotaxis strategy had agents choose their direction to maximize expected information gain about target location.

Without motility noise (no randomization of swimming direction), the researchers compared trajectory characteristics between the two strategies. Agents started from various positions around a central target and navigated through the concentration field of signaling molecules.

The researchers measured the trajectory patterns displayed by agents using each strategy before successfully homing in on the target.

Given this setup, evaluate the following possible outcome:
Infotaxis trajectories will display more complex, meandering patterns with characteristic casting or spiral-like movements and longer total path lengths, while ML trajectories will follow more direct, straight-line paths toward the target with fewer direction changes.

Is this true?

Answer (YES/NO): NO